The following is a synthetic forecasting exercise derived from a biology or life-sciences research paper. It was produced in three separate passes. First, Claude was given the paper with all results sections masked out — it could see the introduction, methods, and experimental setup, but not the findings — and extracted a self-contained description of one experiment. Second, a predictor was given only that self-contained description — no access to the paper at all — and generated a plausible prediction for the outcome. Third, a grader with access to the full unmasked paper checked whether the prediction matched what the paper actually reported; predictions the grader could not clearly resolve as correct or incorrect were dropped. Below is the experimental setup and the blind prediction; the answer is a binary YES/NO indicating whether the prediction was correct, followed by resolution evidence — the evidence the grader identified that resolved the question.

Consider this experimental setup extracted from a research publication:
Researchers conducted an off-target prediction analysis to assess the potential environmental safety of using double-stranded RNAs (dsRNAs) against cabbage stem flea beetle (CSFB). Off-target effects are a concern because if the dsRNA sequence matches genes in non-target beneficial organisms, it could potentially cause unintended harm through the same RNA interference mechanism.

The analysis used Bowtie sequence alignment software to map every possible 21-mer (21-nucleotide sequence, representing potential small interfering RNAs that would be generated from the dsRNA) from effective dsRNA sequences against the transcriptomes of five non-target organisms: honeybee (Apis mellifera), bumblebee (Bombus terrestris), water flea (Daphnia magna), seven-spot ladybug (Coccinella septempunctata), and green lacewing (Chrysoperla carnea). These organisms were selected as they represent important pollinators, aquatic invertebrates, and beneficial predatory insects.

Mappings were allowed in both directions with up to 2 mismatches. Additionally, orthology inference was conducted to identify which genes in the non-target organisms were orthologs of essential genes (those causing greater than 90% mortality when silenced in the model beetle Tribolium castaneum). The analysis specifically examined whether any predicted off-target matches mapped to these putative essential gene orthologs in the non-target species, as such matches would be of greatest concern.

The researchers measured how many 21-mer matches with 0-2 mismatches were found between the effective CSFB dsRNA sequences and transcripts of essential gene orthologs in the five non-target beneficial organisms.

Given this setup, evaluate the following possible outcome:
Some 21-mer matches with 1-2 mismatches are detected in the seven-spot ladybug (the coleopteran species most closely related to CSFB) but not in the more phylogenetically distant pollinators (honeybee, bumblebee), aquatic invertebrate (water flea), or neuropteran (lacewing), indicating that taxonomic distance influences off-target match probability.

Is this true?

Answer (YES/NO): NO